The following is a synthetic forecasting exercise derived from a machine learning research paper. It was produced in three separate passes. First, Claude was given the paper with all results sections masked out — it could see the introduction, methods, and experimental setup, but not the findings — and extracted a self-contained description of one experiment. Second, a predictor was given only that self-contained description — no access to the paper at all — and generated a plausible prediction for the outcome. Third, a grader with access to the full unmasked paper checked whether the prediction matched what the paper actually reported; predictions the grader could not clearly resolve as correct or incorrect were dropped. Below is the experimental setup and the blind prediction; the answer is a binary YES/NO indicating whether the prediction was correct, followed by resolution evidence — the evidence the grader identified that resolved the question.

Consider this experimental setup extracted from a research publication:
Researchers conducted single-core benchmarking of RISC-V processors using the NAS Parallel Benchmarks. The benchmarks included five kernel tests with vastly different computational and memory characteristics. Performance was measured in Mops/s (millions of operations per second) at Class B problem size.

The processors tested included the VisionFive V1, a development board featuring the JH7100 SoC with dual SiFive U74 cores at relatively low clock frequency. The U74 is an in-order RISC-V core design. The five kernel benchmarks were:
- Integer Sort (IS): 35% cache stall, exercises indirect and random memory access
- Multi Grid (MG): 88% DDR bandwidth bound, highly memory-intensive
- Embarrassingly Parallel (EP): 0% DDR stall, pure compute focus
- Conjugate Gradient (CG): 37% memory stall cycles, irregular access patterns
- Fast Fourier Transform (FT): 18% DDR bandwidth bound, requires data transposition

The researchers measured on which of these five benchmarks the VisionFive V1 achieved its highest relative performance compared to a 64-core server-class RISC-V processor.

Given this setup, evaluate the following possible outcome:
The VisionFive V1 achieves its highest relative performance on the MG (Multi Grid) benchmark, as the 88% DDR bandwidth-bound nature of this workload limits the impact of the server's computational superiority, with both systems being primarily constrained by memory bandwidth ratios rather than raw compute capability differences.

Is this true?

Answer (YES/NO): NO